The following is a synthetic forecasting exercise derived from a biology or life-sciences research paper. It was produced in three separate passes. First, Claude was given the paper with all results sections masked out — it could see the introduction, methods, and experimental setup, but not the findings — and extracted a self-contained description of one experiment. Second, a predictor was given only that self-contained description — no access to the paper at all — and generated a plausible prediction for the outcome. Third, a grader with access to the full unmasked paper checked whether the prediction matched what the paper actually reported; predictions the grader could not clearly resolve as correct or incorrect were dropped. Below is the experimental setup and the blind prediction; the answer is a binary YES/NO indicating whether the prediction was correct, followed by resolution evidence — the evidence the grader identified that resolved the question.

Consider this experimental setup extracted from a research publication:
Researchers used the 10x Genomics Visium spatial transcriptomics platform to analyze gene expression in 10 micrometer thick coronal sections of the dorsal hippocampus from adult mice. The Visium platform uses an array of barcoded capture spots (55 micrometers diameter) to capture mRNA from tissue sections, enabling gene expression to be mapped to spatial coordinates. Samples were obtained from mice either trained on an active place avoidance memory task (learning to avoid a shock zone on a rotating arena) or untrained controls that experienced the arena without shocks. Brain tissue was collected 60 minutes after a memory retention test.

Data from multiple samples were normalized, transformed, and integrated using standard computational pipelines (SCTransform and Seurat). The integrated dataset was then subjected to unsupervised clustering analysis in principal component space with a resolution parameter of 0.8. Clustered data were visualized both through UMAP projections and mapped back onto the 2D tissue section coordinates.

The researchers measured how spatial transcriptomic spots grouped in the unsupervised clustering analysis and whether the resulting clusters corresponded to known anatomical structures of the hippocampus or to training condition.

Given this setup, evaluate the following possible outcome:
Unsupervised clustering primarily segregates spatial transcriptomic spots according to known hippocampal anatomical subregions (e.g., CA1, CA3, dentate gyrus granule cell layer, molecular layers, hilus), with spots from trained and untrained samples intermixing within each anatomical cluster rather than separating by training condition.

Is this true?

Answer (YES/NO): YES